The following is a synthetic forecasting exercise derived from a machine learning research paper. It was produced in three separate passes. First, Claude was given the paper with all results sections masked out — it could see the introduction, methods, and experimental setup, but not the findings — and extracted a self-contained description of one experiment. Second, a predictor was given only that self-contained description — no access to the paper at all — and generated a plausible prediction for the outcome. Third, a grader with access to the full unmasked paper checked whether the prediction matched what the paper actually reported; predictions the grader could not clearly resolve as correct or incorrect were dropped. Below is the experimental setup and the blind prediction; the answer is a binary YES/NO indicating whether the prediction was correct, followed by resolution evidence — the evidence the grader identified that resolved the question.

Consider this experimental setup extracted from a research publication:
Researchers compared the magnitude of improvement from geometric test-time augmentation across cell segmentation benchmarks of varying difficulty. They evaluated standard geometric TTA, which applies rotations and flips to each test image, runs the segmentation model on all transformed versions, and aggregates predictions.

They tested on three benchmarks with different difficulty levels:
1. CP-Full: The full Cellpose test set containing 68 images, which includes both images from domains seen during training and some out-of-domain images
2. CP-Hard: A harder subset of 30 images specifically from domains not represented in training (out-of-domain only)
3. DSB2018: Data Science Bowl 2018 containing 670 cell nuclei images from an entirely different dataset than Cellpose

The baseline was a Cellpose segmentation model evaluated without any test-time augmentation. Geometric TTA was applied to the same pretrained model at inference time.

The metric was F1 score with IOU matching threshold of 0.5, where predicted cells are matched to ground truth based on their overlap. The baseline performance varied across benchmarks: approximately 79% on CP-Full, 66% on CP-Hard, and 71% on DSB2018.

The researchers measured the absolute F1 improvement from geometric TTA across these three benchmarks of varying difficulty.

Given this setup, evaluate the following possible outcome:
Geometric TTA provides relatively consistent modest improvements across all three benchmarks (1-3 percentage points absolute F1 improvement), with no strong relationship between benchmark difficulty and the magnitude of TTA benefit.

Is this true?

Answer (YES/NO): NO